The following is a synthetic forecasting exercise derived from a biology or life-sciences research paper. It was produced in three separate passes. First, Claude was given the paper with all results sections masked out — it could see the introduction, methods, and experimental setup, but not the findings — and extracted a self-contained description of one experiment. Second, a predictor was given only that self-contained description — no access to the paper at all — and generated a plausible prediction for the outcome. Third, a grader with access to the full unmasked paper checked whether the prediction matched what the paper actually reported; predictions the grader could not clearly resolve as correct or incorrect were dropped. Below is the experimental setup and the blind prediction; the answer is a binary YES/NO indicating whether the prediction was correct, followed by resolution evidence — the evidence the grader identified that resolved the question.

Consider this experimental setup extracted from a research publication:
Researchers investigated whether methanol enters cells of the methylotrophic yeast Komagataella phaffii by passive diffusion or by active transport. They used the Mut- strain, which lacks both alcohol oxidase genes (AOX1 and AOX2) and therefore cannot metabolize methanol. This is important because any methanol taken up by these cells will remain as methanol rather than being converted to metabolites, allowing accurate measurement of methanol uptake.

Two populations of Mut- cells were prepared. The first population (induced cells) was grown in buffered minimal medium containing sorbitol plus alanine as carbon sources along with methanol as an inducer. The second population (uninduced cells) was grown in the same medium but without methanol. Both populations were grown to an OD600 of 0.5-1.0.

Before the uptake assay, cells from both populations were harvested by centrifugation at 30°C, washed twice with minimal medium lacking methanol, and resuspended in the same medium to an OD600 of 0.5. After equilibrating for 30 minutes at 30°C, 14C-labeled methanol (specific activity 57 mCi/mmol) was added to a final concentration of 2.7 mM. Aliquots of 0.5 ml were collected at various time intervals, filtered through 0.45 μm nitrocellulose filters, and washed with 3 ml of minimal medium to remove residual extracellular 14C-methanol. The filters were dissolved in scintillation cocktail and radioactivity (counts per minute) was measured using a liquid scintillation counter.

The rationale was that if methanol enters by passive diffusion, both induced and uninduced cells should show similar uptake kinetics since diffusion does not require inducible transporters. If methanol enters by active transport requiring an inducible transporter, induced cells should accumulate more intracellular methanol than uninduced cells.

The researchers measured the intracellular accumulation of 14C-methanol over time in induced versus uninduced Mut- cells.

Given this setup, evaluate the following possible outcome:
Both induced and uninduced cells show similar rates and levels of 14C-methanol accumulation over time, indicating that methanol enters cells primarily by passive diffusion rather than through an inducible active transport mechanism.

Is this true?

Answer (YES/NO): YES